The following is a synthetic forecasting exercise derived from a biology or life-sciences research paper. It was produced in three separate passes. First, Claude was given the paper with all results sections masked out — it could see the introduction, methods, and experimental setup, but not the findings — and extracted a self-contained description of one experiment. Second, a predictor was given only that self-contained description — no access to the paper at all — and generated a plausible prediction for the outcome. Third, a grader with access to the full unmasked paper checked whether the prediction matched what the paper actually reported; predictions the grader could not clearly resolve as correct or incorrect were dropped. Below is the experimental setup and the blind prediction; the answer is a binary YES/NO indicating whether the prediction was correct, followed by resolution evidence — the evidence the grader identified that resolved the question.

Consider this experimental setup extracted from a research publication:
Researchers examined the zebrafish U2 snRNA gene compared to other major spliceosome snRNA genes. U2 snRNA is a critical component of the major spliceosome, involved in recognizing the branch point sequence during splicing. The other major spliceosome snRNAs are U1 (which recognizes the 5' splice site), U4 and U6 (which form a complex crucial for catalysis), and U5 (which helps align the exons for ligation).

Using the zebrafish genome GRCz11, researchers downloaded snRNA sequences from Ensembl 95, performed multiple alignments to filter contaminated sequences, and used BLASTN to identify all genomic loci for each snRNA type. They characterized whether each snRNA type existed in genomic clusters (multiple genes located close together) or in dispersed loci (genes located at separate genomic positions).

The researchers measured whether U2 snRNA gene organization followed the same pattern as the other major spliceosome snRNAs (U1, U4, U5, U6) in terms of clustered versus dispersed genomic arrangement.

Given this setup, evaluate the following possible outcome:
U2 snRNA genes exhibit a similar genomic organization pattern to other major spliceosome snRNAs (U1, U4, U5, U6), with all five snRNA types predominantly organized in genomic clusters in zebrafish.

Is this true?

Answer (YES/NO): NO